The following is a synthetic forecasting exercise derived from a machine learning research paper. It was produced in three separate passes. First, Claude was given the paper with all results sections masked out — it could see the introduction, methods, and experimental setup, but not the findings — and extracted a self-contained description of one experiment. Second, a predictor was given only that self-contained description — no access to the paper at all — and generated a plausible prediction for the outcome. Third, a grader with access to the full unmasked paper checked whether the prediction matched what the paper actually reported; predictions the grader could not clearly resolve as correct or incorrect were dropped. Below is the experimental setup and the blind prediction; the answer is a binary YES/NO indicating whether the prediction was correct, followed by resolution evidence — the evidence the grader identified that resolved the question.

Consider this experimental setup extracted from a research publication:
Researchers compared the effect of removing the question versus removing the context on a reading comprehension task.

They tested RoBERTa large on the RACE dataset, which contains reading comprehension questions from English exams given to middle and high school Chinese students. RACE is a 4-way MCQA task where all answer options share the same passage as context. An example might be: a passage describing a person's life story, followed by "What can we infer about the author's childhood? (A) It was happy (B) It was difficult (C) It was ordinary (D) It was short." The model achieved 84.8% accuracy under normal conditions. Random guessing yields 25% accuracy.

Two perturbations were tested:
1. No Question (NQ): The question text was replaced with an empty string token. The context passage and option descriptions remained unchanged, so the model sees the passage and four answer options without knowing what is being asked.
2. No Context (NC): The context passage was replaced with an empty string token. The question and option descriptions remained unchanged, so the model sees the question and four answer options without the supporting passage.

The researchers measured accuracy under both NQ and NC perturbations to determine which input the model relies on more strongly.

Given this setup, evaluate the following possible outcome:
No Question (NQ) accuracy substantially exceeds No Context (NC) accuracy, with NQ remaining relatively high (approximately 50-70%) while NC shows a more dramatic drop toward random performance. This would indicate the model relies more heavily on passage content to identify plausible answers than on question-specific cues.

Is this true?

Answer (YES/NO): YES